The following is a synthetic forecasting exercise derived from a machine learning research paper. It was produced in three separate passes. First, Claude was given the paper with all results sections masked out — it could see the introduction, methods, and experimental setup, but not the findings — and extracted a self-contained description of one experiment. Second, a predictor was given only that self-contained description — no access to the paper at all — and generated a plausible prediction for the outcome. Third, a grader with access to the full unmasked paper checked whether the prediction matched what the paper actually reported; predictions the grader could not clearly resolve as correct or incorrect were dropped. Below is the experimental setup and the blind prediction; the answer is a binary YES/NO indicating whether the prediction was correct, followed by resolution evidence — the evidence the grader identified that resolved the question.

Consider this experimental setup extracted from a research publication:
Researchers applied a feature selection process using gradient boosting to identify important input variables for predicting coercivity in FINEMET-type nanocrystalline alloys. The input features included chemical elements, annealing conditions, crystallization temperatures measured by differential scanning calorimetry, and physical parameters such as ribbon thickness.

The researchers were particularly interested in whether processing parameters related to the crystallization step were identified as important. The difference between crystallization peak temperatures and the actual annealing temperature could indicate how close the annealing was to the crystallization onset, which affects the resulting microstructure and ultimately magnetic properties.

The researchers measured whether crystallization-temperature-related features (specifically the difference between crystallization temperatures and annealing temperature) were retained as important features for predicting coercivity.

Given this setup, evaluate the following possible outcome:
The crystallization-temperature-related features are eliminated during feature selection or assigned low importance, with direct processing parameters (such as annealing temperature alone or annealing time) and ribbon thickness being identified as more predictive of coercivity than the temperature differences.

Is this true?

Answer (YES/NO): NO